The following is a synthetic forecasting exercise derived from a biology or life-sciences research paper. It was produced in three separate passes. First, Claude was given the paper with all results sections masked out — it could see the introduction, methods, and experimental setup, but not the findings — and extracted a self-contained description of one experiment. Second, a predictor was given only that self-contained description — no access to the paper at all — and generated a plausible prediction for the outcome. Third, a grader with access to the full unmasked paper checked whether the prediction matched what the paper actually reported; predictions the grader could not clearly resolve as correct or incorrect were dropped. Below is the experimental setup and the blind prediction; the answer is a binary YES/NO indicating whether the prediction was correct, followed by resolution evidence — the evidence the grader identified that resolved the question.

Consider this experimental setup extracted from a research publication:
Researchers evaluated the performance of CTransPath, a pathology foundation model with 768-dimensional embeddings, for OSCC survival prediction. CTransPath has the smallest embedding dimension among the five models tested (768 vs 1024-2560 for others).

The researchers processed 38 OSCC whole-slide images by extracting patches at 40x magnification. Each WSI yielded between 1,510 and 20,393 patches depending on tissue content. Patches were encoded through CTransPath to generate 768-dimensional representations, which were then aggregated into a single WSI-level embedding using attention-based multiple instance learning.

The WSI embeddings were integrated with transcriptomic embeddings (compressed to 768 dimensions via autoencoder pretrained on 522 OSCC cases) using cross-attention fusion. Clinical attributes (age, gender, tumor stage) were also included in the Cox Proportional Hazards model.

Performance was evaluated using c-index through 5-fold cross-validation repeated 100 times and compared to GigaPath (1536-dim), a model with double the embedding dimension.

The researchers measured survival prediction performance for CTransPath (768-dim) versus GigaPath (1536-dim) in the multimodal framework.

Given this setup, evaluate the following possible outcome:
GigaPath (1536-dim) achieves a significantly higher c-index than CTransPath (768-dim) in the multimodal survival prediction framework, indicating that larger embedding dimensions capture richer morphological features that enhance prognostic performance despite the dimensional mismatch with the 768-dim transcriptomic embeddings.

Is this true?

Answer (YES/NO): NO